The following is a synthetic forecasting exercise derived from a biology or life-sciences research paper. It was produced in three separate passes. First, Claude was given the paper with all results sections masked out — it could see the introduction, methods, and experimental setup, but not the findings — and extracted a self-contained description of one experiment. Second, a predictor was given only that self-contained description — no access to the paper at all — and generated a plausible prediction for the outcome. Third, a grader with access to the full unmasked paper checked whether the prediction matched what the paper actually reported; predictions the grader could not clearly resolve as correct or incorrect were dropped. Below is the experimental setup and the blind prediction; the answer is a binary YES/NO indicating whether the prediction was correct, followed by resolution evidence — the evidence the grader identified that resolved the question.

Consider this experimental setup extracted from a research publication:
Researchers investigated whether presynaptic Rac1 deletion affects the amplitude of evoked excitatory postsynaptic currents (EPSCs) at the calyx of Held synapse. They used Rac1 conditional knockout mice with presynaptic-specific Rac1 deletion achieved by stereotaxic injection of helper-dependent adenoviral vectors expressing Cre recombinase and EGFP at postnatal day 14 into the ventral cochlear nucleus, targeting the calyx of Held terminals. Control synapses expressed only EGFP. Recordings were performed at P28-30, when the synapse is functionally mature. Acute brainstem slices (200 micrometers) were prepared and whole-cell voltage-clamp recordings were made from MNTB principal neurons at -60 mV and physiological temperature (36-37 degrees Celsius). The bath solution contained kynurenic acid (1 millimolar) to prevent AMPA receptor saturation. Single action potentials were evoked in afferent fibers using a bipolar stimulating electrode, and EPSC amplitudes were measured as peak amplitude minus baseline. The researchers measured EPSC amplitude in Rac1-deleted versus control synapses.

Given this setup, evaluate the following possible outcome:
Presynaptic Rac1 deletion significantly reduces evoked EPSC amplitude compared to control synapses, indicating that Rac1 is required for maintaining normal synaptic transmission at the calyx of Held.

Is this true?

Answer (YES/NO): NO